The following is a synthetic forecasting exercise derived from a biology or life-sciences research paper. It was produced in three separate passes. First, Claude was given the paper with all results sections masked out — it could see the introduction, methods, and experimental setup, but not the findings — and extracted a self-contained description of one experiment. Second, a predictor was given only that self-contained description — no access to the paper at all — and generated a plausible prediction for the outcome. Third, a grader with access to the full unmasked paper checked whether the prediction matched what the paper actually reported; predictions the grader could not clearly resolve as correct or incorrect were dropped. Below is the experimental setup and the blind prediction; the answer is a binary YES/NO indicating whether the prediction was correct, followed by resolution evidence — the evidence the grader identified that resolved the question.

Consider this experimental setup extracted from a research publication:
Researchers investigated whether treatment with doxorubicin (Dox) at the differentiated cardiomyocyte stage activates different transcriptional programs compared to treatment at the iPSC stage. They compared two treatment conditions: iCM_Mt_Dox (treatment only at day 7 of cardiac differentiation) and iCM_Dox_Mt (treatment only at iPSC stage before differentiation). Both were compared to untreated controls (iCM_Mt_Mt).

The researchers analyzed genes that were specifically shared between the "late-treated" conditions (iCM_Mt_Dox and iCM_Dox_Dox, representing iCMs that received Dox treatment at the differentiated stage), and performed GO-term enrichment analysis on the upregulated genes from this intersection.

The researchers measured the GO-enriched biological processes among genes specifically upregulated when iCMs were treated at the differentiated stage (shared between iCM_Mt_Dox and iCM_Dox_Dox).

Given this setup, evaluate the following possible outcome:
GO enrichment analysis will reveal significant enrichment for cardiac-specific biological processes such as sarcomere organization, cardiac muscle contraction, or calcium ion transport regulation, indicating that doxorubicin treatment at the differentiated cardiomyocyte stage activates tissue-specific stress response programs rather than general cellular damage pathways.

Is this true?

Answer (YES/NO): NO